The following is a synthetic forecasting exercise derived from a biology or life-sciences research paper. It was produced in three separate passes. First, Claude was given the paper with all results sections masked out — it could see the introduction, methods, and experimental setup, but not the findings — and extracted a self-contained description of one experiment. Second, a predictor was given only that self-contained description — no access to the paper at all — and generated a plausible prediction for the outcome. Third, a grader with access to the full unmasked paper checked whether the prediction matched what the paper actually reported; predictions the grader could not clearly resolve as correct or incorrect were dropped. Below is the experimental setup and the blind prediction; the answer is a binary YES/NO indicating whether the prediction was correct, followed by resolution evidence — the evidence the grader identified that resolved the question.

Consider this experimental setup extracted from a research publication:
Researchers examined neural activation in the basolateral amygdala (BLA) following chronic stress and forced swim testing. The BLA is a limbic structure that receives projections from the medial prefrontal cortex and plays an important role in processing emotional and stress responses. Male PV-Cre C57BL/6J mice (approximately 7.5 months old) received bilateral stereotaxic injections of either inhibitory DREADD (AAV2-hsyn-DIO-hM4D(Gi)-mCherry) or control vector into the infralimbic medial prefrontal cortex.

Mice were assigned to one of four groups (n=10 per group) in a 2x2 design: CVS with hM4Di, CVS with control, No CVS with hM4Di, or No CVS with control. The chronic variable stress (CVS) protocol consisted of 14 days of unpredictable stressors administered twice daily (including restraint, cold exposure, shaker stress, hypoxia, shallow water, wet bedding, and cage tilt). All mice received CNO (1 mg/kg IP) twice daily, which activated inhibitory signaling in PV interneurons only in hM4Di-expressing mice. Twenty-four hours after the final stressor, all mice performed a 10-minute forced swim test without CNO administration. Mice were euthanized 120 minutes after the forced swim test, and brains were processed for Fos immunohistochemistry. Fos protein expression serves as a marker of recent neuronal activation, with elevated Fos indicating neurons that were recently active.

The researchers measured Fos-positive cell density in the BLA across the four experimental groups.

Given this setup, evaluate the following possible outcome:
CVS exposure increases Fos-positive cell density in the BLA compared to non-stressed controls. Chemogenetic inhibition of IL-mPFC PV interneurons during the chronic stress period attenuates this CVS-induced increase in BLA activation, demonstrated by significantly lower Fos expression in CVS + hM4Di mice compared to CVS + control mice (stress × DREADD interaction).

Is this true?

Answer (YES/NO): NO